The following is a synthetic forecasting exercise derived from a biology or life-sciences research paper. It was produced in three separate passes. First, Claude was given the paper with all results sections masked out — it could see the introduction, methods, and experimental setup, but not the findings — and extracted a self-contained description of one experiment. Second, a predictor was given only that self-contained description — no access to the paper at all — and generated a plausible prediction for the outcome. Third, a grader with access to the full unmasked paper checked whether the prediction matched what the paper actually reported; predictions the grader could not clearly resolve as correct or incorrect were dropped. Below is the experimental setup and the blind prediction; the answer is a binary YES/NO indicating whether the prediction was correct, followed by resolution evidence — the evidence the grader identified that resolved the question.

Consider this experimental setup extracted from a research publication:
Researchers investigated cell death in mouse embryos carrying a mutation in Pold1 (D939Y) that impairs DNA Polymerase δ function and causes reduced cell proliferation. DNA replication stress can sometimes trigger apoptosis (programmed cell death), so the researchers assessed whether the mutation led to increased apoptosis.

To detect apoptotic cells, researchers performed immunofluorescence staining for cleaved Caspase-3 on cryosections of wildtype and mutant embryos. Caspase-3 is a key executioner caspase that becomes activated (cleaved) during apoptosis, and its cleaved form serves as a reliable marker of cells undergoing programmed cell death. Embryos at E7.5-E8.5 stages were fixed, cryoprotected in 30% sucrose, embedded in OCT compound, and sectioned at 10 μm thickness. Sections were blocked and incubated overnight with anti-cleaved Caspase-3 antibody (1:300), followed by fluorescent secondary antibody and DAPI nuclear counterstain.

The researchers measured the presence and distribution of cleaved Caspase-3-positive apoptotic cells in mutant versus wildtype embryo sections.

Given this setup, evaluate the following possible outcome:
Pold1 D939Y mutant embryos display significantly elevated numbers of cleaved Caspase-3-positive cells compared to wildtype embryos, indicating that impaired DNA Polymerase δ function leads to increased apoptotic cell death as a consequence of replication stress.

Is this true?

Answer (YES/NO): NO